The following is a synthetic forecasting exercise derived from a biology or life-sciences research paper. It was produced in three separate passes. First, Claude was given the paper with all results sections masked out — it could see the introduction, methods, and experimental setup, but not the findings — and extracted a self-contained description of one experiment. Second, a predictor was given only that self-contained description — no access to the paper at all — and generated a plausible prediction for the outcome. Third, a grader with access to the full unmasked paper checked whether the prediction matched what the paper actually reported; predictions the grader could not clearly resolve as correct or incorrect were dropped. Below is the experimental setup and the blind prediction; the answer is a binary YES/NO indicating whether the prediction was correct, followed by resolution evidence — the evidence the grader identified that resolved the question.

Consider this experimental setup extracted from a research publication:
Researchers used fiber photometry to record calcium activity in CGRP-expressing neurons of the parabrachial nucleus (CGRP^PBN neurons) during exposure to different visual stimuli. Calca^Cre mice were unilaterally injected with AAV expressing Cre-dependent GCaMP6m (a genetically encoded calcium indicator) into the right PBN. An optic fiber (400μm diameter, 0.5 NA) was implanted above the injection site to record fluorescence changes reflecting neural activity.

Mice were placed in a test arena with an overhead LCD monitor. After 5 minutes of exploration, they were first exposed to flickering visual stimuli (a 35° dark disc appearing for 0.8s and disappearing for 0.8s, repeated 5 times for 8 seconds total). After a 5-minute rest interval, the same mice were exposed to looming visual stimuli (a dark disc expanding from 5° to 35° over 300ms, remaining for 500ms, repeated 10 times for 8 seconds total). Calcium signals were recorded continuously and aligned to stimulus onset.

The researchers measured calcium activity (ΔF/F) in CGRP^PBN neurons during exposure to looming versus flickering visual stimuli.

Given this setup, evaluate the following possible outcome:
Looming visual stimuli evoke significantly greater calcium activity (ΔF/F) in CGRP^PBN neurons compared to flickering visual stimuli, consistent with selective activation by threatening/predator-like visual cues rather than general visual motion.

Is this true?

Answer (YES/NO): YES